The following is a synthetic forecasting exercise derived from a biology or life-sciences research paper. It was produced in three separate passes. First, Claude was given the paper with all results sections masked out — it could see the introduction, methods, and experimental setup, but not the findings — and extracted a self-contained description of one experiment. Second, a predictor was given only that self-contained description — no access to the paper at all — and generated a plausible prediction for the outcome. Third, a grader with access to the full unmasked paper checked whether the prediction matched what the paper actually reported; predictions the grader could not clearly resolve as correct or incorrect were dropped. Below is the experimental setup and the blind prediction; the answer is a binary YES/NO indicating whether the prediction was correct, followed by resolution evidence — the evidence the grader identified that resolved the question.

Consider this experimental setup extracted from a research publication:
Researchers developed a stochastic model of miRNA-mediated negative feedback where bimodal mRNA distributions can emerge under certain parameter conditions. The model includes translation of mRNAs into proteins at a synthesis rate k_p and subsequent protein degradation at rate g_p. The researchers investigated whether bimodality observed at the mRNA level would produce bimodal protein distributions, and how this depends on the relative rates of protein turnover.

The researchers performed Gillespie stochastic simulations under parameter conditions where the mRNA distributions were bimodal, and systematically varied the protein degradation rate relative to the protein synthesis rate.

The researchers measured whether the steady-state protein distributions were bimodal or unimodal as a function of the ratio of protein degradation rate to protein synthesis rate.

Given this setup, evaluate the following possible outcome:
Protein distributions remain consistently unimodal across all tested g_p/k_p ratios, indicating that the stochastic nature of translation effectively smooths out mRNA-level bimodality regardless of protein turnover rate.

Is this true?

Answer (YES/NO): NO